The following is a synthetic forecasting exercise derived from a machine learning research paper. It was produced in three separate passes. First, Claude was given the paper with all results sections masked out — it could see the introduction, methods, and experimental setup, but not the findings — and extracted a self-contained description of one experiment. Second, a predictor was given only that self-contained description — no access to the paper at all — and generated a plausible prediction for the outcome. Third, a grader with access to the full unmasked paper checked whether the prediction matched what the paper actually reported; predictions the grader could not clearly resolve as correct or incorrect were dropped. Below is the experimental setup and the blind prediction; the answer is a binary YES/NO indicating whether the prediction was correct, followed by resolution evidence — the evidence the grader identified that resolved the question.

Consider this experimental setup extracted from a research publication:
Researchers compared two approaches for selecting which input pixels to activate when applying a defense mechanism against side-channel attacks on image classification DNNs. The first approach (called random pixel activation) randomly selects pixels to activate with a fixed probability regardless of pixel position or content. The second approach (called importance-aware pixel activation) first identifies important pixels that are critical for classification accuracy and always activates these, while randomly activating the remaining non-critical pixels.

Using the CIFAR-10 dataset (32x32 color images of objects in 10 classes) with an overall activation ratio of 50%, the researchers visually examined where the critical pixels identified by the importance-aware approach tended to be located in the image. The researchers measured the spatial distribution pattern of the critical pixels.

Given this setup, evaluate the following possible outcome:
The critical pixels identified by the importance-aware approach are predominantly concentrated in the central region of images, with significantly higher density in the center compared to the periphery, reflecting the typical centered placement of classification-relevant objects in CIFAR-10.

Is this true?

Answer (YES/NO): YES